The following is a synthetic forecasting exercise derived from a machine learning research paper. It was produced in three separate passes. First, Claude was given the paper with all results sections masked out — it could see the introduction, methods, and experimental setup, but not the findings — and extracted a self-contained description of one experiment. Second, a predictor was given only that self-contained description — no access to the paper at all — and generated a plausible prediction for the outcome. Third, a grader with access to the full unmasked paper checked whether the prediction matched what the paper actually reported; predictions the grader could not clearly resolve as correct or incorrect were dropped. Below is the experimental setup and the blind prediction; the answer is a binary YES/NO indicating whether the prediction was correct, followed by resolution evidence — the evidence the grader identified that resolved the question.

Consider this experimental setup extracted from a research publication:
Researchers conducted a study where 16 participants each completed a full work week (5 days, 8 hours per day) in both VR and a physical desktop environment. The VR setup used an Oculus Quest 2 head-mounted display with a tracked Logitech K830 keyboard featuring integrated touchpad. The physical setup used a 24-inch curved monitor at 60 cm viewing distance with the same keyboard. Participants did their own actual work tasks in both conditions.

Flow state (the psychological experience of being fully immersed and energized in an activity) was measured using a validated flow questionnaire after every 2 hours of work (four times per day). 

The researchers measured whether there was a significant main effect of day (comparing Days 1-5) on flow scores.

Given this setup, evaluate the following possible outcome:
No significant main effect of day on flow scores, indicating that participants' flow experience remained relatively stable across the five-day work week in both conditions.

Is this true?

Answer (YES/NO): YES